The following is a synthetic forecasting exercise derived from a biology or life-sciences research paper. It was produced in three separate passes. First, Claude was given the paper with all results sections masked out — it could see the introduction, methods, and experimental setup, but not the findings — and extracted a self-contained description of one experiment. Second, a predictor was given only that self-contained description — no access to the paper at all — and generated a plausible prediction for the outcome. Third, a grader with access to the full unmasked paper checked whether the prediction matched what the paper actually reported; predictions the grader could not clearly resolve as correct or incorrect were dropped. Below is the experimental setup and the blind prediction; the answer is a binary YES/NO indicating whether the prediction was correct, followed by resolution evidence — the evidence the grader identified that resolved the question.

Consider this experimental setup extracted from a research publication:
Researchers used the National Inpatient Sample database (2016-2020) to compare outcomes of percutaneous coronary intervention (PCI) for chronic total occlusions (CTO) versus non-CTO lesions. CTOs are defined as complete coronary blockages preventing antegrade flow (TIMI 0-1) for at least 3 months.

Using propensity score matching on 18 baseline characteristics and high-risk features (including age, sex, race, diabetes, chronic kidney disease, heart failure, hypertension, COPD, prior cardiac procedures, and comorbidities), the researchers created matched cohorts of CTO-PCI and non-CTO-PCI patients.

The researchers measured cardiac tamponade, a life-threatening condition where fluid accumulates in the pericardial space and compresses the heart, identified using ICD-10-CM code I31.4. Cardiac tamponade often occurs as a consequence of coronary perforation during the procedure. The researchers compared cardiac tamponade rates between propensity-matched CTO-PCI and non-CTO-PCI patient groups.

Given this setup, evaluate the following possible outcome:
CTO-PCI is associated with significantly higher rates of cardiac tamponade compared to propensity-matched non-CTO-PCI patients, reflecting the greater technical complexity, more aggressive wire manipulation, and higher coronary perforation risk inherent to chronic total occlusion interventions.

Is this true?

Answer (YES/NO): YES